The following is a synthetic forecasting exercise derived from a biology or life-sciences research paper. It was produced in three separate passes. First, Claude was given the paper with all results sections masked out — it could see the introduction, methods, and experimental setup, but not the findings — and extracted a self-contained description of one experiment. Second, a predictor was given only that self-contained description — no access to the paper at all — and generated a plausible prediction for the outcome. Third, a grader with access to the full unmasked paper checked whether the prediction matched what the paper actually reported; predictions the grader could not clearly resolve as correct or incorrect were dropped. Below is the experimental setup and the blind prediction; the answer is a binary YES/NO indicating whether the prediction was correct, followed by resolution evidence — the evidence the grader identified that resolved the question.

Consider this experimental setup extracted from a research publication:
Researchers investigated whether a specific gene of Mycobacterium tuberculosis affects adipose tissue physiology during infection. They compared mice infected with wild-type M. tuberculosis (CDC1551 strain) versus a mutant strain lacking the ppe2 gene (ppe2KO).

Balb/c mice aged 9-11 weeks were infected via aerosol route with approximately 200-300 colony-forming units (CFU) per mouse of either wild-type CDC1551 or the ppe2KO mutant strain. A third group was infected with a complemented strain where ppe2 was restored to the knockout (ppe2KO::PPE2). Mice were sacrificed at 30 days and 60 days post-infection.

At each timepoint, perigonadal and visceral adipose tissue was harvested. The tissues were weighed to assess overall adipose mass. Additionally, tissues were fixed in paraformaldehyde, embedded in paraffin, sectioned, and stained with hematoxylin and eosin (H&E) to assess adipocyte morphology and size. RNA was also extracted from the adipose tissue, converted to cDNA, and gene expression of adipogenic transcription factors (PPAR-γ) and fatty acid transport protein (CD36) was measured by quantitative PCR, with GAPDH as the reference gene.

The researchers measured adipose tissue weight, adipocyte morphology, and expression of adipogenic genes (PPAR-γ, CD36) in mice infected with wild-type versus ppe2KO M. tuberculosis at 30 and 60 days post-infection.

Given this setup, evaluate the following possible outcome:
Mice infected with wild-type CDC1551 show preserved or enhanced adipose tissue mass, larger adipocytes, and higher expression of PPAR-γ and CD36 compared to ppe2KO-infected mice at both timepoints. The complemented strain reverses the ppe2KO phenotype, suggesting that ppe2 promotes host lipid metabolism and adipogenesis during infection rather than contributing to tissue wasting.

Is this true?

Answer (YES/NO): NO